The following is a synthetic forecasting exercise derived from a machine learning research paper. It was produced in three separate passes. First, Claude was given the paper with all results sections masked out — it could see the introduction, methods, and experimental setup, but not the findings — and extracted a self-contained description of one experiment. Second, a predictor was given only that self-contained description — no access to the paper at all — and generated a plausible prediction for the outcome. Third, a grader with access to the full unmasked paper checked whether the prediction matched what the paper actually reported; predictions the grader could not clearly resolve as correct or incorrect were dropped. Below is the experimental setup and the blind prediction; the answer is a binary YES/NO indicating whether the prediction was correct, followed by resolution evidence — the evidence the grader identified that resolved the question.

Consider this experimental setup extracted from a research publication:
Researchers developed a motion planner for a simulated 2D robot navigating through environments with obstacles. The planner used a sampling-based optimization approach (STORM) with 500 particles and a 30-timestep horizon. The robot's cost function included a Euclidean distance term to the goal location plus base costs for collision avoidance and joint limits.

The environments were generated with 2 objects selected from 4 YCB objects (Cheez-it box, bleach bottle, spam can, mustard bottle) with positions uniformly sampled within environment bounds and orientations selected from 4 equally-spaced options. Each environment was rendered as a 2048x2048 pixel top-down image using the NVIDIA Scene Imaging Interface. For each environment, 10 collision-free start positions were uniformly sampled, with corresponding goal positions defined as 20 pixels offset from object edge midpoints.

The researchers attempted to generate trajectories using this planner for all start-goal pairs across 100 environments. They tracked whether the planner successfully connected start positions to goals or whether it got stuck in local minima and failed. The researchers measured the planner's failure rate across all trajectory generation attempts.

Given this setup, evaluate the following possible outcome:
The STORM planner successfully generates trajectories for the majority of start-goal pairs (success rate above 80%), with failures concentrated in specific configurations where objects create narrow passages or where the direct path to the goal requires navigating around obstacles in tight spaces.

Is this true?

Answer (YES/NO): YES